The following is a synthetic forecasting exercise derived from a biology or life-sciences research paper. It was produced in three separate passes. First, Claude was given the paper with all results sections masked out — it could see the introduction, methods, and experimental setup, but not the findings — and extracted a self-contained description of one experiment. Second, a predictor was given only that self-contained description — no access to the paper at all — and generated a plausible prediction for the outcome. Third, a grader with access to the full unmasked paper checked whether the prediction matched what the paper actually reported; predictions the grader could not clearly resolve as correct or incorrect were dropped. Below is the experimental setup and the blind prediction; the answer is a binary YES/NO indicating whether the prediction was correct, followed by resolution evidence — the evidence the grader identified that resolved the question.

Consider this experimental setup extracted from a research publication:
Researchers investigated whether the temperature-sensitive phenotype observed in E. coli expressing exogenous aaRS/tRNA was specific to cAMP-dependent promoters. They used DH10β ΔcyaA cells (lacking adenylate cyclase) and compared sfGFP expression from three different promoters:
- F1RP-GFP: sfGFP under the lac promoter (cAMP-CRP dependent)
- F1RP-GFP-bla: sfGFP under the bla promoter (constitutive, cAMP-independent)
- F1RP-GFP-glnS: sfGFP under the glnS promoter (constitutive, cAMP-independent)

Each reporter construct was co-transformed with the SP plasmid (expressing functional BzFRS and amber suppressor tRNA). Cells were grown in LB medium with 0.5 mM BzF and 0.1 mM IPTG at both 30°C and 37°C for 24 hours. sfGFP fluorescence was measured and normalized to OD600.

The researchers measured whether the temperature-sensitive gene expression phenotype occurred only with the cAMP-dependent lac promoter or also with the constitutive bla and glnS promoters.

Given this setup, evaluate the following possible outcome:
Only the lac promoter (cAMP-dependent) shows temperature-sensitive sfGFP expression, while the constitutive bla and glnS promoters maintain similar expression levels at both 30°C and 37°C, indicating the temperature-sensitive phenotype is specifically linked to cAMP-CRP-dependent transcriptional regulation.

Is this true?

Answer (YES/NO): YES